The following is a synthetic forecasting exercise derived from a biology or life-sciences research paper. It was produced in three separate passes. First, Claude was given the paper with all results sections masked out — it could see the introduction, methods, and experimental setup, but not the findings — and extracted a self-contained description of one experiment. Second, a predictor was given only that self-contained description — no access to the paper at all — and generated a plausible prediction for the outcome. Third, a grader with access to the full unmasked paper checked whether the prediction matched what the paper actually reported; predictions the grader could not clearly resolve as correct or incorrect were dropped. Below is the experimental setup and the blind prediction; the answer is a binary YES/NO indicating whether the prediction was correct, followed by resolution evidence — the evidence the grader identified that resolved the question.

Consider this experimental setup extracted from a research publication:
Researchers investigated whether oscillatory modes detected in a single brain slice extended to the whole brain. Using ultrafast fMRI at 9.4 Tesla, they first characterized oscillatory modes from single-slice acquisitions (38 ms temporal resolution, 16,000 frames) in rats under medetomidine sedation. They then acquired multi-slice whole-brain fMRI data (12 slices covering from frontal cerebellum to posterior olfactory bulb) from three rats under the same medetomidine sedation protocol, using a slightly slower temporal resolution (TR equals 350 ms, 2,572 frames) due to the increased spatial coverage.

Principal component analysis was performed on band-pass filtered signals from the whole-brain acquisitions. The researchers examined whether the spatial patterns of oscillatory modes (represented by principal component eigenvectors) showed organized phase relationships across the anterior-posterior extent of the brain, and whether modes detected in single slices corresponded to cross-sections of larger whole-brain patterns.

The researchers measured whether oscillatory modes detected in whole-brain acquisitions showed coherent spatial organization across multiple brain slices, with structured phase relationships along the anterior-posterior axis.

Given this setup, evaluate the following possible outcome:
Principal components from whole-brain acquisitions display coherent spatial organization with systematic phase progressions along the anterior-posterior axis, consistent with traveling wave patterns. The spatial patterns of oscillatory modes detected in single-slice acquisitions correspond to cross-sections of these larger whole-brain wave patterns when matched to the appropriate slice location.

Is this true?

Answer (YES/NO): NO